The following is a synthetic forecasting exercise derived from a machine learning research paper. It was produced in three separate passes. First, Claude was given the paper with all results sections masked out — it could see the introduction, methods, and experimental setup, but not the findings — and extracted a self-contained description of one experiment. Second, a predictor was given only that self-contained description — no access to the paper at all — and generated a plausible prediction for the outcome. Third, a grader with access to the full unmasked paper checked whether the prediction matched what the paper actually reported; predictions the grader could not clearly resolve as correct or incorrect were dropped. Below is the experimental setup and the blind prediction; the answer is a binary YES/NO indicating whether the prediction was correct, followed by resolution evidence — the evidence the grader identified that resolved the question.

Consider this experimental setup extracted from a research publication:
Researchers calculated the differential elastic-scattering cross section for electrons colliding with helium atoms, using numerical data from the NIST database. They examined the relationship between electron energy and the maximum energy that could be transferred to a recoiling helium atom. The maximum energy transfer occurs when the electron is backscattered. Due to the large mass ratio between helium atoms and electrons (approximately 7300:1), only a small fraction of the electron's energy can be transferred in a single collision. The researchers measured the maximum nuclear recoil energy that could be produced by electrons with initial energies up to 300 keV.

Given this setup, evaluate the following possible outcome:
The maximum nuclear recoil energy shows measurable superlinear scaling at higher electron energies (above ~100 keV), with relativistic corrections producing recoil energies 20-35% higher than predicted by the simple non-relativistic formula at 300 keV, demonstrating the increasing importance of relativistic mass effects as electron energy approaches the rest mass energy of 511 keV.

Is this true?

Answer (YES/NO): NO